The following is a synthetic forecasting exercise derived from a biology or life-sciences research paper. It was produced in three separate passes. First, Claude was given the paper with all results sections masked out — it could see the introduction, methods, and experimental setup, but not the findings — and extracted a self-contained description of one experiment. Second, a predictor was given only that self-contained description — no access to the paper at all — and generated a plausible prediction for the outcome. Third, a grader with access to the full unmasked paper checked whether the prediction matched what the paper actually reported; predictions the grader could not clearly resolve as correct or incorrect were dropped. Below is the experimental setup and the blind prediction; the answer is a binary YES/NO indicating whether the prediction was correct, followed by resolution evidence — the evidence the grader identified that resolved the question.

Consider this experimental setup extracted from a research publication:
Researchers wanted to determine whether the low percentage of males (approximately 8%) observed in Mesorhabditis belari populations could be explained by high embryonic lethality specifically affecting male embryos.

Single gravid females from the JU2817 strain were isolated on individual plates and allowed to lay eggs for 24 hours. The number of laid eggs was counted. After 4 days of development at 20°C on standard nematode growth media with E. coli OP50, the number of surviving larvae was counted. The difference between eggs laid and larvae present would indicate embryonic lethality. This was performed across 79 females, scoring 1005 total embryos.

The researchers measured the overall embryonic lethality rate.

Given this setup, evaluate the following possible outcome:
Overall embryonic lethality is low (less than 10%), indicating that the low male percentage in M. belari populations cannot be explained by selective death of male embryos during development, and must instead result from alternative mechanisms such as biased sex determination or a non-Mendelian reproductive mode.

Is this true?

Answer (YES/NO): YES